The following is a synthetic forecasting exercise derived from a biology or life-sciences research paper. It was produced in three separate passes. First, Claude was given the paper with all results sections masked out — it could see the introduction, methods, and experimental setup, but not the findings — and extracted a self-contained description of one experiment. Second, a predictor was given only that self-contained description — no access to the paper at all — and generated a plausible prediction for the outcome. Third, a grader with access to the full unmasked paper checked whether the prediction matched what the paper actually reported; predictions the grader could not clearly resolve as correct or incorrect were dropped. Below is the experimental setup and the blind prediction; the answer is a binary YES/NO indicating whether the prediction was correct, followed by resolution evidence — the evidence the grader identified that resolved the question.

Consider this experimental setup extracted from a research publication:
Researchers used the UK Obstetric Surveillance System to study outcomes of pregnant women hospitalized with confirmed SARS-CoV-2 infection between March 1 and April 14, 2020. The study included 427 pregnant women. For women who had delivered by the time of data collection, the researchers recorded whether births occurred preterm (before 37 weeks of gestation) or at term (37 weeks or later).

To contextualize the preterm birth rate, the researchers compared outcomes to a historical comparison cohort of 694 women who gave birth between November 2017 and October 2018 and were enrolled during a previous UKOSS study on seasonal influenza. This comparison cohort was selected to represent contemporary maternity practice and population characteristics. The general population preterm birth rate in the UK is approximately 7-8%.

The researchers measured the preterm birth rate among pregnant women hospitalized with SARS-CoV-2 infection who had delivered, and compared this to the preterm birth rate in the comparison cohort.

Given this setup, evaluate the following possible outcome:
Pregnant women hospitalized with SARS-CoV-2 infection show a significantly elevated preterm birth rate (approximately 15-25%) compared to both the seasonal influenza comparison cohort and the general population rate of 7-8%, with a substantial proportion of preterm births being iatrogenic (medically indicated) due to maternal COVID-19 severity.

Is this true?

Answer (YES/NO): NO